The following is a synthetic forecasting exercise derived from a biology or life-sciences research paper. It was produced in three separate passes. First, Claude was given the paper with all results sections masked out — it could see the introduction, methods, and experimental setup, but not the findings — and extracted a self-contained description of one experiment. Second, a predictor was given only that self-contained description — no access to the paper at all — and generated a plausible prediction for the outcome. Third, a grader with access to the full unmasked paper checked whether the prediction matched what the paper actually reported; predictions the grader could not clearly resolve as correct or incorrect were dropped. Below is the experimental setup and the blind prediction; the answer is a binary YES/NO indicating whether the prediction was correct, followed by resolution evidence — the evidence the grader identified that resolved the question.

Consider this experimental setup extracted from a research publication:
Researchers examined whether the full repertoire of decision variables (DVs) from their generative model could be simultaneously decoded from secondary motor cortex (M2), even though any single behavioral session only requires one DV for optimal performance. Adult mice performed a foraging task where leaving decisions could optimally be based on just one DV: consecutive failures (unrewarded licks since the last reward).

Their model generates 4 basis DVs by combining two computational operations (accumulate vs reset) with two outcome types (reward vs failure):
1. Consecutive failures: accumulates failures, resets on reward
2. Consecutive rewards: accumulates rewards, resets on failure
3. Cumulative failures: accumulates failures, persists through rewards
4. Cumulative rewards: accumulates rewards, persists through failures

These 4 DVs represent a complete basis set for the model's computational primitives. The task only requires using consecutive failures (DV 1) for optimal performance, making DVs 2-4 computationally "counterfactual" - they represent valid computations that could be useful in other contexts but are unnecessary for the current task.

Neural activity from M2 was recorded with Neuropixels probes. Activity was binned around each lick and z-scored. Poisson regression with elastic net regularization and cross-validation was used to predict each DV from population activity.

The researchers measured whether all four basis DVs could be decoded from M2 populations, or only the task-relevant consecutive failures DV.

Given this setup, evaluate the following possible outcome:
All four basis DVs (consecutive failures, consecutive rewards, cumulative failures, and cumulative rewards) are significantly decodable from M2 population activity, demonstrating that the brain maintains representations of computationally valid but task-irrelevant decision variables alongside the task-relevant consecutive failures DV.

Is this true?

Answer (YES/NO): YES